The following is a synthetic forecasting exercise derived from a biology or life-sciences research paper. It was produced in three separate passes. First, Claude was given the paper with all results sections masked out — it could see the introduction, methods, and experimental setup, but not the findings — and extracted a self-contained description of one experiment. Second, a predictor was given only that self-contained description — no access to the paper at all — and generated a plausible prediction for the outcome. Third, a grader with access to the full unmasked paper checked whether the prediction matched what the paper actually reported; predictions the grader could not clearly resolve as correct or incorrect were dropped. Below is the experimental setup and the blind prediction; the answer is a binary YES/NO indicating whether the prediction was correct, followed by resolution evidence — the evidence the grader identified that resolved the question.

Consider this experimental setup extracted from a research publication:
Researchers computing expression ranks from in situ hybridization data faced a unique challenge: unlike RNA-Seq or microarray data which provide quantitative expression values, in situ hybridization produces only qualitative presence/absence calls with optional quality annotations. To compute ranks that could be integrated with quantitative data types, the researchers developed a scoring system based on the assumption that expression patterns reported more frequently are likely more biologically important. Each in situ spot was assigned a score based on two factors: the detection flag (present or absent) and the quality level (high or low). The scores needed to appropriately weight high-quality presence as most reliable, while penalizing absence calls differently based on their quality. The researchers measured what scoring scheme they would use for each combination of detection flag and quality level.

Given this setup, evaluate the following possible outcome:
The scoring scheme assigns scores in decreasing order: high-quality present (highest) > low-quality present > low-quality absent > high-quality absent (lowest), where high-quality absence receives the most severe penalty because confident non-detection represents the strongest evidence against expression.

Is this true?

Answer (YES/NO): YES